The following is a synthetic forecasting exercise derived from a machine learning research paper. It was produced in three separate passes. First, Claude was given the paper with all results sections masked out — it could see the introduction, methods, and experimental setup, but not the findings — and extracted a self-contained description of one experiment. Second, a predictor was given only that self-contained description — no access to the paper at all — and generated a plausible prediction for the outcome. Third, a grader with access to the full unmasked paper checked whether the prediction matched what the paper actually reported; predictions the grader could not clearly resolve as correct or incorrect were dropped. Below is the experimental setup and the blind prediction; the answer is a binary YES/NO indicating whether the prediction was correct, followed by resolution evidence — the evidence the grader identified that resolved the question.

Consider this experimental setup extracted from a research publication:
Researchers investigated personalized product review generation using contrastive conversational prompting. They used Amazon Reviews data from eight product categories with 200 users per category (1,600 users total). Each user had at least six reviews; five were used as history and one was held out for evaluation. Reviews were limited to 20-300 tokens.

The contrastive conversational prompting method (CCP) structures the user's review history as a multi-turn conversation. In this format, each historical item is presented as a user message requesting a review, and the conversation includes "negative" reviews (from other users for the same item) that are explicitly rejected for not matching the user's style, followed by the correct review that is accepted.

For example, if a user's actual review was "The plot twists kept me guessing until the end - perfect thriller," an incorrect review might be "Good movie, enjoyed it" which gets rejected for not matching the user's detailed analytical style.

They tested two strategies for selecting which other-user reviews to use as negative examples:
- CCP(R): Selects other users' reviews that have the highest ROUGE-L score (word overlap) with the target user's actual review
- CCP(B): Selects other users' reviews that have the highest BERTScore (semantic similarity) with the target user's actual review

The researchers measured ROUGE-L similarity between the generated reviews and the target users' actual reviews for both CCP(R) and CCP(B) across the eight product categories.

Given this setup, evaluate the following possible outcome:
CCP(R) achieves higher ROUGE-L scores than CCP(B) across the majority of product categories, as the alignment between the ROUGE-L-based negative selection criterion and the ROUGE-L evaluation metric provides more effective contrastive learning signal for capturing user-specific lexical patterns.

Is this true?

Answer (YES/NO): NO